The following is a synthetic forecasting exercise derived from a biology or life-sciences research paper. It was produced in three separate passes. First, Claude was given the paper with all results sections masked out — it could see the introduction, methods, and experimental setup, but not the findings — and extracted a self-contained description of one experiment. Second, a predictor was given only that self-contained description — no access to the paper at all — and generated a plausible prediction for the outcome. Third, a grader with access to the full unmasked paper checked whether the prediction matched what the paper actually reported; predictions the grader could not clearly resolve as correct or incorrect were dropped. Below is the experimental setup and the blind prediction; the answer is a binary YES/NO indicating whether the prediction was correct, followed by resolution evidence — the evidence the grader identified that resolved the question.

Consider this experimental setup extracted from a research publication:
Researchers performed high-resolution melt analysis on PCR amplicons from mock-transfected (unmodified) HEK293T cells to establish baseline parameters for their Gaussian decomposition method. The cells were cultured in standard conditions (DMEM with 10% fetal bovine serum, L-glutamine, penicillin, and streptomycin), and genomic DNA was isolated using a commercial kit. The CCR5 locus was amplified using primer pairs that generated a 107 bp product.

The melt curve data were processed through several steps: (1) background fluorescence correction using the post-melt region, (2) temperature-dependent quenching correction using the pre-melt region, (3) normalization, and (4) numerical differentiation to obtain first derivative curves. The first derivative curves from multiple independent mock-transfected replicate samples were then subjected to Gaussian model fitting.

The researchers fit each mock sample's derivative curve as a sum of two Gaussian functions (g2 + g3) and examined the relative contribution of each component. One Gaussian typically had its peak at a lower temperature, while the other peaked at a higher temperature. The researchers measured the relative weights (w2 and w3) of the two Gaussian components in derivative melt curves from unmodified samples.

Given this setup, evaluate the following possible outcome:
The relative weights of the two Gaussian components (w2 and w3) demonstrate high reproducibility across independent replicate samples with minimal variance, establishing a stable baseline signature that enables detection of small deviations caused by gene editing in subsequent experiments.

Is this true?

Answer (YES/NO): YES